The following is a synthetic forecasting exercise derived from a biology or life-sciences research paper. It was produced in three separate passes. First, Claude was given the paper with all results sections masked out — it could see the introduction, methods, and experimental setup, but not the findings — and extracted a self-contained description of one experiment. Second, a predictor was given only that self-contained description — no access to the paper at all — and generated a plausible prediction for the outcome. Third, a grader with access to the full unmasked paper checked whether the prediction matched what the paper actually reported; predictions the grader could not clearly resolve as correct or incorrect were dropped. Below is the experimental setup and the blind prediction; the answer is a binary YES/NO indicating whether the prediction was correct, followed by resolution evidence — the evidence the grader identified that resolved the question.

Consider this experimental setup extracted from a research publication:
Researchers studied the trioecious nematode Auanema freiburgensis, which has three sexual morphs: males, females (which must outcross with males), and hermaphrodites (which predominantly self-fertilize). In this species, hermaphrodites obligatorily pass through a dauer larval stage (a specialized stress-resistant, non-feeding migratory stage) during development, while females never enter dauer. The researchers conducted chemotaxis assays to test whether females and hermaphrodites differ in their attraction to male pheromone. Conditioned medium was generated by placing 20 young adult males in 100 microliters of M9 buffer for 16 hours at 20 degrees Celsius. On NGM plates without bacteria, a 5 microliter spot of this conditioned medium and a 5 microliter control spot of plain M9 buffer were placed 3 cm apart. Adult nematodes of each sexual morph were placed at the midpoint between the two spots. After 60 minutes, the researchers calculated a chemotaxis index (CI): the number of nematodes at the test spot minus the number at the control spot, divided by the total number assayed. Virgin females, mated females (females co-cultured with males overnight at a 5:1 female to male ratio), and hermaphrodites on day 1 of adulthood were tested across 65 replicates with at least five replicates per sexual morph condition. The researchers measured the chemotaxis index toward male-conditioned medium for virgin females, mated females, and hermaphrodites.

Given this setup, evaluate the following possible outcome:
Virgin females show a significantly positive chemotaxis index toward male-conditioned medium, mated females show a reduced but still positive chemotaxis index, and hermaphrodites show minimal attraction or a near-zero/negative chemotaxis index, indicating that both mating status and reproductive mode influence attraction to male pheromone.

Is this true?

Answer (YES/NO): YES